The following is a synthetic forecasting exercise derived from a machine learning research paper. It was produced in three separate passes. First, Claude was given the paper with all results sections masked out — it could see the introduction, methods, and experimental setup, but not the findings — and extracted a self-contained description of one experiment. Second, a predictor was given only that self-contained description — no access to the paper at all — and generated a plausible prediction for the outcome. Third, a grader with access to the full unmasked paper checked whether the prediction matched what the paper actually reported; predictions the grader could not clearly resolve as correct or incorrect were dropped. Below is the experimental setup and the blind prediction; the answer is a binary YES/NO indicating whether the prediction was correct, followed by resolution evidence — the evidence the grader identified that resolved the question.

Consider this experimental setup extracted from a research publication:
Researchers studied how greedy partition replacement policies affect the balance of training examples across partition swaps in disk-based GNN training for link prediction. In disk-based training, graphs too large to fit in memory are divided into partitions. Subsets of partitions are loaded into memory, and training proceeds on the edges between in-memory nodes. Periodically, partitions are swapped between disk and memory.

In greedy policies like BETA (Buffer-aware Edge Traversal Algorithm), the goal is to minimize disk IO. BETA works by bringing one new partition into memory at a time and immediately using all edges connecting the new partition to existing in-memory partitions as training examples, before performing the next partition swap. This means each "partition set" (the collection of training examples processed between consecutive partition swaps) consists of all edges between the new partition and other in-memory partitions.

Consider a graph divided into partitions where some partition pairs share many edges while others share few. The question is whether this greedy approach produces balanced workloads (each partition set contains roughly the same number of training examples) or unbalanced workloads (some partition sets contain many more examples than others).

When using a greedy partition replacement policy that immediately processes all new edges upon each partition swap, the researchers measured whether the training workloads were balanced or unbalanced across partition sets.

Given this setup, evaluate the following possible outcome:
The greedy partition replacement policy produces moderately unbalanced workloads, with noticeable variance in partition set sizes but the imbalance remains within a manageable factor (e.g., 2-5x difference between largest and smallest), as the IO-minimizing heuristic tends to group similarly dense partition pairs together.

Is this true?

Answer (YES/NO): NO